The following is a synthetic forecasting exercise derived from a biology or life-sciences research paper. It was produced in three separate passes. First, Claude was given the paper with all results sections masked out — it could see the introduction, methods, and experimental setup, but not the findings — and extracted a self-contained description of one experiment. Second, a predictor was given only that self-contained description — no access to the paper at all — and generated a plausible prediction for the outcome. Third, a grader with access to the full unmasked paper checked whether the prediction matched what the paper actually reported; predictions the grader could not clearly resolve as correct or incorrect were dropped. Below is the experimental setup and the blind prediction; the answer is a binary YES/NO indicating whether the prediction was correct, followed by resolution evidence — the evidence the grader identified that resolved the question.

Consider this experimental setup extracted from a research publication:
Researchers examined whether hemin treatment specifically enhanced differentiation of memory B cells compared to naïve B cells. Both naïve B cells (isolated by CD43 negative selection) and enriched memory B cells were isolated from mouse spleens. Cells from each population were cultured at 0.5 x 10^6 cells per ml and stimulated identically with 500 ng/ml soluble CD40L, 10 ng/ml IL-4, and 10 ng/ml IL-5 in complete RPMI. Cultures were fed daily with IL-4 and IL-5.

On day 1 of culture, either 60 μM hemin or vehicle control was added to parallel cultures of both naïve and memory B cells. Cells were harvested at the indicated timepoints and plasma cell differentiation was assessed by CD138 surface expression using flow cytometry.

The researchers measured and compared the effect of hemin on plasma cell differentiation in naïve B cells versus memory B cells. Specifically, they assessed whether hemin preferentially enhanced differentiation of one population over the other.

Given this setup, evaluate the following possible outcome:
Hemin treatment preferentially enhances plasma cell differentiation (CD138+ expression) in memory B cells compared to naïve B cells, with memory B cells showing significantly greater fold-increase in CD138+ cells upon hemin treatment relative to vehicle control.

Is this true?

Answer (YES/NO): NO